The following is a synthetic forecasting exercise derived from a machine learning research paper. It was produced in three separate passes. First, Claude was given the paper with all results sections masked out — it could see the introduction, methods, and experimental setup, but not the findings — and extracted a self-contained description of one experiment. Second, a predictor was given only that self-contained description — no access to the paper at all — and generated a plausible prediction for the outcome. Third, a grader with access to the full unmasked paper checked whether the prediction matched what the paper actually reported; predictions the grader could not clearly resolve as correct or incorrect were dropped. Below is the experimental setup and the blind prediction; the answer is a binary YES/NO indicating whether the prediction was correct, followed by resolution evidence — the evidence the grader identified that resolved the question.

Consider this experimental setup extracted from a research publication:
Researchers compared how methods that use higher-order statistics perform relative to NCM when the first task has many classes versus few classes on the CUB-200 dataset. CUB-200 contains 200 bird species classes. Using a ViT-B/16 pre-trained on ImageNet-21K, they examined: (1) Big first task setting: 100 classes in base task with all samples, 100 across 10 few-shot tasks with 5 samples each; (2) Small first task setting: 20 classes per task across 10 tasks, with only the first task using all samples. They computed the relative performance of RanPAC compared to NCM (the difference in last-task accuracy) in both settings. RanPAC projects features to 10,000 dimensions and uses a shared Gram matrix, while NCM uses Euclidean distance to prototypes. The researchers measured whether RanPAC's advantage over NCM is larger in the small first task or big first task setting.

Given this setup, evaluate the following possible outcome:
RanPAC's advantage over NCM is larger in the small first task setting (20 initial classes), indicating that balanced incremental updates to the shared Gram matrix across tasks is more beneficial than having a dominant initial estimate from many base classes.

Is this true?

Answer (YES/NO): YES